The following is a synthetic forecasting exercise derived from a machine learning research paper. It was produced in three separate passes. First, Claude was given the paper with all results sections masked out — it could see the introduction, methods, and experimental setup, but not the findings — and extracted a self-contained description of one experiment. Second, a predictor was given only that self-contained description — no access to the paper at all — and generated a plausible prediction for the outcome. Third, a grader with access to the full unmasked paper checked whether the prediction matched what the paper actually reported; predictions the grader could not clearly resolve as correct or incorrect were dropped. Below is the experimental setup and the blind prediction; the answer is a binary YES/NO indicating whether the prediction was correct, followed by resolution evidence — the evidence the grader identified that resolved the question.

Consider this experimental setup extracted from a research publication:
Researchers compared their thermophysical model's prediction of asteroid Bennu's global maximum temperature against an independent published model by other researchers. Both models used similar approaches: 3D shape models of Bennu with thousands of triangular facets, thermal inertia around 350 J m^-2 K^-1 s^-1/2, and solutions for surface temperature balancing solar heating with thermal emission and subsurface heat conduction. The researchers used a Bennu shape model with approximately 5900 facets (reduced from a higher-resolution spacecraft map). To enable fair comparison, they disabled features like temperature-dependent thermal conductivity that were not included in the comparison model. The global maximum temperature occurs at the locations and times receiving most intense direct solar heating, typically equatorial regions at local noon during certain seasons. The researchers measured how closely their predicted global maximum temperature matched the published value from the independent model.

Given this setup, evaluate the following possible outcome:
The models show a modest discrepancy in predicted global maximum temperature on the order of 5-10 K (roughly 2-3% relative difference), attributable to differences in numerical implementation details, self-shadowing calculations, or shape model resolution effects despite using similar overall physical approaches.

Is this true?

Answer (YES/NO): NO